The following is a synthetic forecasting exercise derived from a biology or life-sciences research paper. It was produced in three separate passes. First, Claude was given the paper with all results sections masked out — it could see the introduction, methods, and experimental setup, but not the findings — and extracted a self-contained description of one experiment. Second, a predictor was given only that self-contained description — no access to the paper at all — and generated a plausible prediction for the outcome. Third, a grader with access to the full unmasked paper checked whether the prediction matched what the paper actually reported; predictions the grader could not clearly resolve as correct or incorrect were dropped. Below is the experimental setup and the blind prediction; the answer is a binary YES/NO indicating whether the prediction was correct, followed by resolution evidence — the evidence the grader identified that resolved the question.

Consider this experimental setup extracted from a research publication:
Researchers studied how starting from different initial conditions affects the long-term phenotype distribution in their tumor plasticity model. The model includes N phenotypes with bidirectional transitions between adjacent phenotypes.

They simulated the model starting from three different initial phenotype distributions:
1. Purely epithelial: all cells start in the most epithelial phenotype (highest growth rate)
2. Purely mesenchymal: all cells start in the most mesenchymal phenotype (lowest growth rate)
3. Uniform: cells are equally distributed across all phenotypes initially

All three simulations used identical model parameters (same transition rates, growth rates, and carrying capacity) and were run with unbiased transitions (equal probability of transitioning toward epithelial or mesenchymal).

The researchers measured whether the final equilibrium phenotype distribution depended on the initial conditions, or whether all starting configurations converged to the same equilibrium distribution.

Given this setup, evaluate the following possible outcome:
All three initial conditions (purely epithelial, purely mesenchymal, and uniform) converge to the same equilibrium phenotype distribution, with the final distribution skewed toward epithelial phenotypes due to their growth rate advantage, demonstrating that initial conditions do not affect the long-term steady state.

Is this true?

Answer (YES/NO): NO